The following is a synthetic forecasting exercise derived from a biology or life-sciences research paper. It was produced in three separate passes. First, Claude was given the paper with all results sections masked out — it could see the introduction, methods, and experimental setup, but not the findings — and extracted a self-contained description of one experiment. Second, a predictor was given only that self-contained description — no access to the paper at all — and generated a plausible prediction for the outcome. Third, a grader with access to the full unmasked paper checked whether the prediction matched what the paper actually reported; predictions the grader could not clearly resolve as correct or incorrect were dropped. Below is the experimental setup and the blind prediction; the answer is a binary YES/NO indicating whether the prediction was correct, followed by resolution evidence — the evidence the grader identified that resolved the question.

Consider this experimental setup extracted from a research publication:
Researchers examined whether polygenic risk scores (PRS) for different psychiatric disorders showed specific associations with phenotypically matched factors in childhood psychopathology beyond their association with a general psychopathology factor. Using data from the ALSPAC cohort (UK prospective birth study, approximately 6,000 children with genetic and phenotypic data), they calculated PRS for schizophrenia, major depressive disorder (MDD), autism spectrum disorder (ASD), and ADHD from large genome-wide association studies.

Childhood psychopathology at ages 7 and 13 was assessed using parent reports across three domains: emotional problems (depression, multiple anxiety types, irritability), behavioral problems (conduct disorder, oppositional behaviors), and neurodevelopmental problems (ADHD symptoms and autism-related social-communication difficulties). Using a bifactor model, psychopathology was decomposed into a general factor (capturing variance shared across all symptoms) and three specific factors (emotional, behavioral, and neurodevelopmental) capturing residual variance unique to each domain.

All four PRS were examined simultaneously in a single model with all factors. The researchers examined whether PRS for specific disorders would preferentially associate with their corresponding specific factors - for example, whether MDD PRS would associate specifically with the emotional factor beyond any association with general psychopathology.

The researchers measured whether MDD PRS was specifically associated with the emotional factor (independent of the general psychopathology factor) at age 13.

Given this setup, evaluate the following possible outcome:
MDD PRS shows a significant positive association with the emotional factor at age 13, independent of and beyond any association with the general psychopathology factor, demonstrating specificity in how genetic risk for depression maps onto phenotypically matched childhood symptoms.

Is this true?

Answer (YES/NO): YES